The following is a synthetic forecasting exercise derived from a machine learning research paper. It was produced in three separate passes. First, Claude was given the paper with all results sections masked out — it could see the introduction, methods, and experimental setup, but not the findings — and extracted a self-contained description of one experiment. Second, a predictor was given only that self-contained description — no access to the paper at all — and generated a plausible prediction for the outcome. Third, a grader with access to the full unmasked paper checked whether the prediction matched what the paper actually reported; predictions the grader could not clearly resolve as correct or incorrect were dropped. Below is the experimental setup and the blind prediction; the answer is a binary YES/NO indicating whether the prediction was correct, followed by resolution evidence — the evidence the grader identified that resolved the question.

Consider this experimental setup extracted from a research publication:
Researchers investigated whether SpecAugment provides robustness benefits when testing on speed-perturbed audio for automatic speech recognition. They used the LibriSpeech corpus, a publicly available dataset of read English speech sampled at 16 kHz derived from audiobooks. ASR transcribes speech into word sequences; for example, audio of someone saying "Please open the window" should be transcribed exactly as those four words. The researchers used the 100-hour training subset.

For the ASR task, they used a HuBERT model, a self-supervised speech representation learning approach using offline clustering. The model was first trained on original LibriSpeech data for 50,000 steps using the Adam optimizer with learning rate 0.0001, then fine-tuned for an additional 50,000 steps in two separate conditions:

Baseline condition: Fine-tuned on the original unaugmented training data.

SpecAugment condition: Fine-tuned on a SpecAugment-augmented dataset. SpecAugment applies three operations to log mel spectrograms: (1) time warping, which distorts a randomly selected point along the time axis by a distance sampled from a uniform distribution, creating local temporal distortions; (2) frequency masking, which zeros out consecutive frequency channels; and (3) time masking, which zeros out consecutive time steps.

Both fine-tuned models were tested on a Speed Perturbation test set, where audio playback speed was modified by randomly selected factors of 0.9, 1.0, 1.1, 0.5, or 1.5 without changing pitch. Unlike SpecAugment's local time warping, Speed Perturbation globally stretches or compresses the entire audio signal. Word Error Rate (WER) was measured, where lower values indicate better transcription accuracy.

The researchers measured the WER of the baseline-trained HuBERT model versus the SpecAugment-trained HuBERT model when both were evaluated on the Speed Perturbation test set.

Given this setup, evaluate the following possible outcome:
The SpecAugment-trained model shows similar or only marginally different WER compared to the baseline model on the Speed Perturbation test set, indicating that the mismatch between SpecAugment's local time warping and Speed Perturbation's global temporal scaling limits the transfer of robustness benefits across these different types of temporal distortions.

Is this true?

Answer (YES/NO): YES